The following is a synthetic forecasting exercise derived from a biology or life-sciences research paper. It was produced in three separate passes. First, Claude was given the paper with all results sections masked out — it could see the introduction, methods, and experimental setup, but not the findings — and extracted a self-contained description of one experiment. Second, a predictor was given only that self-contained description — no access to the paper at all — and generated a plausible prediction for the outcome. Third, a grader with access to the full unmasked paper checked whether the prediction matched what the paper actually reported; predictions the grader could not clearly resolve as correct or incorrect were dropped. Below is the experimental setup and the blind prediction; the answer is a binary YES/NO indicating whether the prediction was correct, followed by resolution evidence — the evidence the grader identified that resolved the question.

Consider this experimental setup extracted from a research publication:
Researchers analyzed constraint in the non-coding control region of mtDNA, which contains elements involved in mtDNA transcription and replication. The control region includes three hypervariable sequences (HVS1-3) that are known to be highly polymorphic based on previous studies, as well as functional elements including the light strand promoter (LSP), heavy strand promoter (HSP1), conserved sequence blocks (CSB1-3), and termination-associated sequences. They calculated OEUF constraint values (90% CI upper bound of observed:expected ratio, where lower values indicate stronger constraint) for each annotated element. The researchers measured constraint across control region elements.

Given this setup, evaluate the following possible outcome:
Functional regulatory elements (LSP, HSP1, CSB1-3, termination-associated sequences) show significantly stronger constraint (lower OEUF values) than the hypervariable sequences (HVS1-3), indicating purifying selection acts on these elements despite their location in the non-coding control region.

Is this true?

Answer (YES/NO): YES